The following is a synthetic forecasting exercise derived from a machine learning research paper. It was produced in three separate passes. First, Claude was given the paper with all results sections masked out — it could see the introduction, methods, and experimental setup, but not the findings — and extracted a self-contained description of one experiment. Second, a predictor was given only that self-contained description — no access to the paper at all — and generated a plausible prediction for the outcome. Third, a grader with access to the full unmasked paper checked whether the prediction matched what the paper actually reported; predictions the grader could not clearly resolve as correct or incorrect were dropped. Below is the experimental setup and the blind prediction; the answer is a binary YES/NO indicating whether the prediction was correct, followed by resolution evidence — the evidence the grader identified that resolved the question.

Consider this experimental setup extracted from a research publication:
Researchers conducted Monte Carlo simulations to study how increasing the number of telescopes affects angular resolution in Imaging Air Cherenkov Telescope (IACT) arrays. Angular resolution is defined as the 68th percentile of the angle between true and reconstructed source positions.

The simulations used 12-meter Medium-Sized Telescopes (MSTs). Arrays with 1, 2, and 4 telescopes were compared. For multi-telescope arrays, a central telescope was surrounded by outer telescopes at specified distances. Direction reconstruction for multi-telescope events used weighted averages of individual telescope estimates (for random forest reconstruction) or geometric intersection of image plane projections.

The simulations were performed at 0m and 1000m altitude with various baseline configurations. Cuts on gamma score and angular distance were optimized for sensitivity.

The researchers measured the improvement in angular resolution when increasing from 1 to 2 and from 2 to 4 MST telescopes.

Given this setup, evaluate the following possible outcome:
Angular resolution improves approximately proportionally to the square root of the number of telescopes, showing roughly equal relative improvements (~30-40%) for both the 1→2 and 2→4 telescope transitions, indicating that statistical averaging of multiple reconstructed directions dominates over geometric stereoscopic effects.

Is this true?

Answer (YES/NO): NO